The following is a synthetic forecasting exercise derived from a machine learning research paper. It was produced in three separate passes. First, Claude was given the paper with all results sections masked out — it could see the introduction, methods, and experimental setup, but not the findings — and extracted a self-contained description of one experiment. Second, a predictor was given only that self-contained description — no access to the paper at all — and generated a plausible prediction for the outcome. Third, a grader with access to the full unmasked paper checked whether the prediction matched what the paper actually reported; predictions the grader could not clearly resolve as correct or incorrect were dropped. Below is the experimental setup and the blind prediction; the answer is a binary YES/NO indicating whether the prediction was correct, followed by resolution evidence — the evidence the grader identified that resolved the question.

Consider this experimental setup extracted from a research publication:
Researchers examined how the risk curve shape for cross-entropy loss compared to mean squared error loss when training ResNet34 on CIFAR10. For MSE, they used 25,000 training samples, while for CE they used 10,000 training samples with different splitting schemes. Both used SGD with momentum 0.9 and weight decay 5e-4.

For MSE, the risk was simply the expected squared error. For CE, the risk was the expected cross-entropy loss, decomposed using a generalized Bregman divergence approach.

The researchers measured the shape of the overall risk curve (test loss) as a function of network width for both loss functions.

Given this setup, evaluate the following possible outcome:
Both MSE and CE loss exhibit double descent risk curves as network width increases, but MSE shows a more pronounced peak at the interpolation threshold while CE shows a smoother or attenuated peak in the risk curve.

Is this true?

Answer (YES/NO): NO